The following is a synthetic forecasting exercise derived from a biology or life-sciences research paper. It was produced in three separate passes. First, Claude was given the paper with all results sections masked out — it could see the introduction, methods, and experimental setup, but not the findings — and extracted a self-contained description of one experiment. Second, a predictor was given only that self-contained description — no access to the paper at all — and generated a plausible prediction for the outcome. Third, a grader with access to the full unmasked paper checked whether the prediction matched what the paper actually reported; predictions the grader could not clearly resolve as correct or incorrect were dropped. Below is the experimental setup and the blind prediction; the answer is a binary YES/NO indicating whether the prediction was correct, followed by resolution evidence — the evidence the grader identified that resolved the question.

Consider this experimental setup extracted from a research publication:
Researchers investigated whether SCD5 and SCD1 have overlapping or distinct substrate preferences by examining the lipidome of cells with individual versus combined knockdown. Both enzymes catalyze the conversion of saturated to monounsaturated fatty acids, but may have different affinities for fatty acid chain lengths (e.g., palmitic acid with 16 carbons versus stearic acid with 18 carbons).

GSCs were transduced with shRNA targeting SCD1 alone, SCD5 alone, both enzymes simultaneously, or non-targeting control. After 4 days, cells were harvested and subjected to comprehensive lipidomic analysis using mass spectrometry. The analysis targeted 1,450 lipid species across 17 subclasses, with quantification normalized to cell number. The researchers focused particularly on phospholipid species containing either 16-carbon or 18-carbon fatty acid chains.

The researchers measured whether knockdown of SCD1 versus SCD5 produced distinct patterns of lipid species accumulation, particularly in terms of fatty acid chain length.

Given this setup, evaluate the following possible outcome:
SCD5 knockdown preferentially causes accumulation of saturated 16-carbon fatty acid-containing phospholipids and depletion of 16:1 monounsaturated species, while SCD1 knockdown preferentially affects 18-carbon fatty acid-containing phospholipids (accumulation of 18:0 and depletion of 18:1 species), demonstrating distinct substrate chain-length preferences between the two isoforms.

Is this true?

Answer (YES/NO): NO